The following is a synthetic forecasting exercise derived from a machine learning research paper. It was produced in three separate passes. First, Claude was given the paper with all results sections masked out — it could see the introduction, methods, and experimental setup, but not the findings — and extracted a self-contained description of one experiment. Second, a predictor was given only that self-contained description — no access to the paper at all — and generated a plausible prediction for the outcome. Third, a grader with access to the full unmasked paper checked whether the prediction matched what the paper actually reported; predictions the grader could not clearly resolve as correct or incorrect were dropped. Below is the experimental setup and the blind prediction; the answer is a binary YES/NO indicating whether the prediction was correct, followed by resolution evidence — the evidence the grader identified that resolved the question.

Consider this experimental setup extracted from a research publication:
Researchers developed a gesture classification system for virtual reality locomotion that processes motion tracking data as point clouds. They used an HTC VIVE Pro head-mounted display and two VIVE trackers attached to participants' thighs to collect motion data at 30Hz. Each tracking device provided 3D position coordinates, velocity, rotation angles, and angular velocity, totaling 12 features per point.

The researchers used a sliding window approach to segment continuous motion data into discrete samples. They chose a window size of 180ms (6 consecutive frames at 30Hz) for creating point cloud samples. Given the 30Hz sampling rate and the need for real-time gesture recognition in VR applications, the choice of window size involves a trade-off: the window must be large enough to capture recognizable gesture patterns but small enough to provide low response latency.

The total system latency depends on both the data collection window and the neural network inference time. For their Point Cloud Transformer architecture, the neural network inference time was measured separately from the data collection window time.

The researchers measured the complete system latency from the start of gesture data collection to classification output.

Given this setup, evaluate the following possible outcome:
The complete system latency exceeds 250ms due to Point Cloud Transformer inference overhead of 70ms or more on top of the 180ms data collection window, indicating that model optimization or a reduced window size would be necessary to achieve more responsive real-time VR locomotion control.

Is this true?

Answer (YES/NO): NO